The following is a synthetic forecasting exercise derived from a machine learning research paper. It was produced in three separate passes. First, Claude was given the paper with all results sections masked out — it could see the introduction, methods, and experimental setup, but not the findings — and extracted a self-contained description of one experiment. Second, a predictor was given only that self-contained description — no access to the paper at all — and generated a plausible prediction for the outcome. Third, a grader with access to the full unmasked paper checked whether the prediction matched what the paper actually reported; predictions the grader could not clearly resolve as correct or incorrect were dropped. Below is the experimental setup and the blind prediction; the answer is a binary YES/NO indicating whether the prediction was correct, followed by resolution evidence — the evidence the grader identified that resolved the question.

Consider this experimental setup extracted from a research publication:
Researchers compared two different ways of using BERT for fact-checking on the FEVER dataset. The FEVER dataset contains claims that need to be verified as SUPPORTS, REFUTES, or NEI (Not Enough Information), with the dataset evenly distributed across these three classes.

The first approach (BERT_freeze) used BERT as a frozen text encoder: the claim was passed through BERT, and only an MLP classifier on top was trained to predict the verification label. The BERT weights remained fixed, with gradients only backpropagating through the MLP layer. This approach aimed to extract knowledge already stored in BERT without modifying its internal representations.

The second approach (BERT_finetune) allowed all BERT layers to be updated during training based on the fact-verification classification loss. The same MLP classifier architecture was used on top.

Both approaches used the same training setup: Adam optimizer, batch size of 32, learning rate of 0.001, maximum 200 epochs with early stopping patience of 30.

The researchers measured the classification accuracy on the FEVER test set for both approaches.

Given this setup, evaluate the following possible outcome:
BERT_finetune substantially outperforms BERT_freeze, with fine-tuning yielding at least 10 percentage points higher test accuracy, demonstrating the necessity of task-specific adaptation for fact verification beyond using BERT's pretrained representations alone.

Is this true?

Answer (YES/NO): YES